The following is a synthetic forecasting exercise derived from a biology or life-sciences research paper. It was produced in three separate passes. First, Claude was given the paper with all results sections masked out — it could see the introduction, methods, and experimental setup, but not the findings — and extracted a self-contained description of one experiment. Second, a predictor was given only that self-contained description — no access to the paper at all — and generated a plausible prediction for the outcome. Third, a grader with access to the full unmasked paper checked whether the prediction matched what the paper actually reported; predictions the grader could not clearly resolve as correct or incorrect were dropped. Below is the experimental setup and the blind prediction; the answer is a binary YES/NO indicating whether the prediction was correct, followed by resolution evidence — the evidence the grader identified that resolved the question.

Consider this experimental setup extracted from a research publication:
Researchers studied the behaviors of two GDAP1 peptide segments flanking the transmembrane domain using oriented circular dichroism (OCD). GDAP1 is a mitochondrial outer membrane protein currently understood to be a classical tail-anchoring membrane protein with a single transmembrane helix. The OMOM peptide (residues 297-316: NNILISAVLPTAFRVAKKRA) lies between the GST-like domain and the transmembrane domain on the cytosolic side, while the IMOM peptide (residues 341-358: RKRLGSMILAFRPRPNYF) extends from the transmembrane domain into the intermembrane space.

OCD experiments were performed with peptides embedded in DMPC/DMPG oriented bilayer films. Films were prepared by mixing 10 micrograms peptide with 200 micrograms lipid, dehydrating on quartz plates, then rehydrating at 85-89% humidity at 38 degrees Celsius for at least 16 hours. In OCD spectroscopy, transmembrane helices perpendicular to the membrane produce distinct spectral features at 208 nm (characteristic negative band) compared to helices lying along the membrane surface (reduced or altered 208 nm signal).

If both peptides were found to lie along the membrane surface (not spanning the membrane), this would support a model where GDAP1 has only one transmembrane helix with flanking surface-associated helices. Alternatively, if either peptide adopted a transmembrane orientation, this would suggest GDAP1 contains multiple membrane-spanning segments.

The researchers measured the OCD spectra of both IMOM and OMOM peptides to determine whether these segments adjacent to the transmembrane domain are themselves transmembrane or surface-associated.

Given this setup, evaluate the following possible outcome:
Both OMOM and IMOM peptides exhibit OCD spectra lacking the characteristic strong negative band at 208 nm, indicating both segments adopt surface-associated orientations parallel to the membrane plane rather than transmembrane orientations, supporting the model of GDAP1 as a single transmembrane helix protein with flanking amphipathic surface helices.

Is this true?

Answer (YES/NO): NO